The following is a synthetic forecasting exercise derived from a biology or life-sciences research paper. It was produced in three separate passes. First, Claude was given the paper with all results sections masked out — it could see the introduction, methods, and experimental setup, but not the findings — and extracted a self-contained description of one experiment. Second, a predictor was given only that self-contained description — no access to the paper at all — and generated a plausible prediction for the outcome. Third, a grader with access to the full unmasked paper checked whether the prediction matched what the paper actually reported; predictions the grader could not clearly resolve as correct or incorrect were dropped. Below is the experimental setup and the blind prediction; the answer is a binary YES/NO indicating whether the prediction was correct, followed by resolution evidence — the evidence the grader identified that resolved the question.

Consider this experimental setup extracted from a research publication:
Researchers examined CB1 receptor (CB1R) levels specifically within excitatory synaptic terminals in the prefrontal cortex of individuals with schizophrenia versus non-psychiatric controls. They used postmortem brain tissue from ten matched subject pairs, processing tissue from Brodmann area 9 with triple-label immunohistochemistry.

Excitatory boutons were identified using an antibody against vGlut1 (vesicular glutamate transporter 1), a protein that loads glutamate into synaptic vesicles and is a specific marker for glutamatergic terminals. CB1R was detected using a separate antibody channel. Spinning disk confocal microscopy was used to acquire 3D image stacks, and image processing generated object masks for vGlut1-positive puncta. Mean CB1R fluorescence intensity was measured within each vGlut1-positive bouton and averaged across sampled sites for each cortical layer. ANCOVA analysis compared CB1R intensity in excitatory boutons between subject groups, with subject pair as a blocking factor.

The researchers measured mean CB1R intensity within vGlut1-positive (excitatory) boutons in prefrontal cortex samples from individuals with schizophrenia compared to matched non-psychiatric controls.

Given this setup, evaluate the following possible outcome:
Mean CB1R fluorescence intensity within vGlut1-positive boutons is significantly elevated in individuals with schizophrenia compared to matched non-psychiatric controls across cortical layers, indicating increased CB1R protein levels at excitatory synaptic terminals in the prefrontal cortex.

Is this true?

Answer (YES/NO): YES